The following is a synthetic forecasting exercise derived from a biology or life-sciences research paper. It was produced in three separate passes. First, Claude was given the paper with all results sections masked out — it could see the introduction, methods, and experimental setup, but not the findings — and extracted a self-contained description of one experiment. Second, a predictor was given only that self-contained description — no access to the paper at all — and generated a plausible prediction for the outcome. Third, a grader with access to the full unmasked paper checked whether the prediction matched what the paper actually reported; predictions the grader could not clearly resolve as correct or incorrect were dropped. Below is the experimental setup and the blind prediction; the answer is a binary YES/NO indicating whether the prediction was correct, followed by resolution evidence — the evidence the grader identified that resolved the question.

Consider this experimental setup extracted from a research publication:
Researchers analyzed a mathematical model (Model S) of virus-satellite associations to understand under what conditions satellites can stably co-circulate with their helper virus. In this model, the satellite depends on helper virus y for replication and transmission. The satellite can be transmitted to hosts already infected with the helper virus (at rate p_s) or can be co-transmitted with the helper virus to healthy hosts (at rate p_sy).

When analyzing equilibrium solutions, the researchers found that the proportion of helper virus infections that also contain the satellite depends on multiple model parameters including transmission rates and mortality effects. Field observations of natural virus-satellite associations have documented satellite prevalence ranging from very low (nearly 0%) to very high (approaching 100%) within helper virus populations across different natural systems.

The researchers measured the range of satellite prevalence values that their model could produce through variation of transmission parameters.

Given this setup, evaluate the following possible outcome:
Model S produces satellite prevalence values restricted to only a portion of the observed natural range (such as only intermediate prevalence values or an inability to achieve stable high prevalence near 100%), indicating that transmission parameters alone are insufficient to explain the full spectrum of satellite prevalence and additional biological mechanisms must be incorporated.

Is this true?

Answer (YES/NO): NO